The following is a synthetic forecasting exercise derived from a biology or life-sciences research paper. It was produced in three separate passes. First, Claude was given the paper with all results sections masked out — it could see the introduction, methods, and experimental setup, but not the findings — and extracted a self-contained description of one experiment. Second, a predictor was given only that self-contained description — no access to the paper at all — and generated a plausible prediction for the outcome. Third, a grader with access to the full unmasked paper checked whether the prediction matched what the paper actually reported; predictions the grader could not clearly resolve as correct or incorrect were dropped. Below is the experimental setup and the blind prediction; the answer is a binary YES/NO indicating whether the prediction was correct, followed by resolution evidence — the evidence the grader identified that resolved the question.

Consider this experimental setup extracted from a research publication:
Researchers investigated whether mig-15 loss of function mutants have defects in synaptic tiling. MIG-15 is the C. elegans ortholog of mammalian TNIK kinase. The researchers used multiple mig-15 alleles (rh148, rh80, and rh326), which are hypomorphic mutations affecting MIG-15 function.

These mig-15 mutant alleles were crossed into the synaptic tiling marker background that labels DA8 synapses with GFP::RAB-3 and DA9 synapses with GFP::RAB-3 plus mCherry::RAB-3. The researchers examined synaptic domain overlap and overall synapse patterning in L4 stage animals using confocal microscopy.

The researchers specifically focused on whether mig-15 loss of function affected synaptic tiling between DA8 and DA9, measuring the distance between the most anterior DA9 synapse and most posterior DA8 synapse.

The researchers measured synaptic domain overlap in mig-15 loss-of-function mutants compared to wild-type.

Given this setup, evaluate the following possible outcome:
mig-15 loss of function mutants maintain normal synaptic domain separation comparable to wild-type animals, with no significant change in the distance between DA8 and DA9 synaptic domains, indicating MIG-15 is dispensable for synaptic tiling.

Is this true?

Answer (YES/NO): NO